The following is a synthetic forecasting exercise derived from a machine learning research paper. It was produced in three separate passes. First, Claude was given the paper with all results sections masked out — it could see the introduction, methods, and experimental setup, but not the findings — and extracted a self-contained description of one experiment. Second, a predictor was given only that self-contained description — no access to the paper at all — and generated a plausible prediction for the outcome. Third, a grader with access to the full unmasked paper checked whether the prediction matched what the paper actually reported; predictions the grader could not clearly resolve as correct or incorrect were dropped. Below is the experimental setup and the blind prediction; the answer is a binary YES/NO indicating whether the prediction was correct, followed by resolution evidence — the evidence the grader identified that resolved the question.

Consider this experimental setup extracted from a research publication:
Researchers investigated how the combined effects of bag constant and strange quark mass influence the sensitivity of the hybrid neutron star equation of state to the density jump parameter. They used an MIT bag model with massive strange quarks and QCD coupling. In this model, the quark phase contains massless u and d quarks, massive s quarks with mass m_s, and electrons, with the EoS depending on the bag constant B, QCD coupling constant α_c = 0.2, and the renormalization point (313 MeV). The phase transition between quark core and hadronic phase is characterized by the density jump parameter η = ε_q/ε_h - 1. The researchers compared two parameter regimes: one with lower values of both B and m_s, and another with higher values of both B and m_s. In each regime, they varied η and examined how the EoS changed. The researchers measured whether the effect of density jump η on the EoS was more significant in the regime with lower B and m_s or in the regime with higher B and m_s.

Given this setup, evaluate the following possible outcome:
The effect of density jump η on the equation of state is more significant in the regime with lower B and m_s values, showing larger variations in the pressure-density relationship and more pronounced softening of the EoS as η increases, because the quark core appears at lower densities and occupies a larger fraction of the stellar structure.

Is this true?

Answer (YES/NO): NO